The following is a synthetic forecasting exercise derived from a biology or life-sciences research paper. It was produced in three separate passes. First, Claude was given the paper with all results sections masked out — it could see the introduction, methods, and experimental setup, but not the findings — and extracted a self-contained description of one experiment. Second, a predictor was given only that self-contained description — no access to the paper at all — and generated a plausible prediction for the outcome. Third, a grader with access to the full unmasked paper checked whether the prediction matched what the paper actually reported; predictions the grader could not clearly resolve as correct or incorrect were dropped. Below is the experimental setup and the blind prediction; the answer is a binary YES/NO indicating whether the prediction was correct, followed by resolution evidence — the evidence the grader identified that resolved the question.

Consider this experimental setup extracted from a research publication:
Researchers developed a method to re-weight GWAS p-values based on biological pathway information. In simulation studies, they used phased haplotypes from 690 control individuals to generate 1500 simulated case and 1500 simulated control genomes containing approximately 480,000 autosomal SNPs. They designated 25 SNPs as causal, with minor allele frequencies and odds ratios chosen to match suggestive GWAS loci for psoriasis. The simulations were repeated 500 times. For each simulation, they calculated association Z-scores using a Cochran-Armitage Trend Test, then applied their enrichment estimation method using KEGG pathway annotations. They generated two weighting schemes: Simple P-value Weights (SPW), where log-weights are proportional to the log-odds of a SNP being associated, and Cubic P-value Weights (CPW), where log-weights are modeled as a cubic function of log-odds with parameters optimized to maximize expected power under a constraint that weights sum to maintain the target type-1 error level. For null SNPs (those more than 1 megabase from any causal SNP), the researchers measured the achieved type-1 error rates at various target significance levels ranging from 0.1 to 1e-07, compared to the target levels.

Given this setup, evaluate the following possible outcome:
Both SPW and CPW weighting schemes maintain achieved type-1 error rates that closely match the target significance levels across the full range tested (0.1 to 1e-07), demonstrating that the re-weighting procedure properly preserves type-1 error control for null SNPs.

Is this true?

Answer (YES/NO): YES